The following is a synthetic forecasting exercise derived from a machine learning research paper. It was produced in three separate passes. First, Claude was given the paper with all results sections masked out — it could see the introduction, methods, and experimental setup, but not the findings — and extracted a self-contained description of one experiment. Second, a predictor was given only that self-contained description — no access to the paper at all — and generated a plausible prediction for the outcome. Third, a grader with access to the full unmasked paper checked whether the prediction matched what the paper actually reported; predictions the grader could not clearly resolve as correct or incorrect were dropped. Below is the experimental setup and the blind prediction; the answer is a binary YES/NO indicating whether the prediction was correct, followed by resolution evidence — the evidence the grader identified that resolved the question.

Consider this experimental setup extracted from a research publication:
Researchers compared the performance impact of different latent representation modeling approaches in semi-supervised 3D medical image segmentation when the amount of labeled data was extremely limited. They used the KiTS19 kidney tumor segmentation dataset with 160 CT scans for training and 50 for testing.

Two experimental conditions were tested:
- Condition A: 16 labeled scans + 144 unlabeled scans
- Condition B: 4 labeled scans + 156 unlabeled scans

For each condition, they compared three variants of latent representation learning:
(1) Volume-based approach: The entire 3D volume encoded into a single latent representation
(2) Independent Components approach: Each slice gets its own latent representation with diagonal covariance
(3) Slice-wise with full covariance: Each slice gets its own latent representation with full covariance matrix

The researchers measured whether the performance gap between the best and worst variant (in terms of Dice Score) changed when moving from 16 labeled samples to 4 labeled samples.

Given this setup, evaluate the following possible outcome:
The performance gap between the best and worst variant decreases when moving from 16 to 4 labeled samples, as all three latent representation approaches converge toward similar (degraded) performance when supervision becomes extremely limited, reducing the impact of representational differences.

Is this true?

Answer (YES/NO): YES